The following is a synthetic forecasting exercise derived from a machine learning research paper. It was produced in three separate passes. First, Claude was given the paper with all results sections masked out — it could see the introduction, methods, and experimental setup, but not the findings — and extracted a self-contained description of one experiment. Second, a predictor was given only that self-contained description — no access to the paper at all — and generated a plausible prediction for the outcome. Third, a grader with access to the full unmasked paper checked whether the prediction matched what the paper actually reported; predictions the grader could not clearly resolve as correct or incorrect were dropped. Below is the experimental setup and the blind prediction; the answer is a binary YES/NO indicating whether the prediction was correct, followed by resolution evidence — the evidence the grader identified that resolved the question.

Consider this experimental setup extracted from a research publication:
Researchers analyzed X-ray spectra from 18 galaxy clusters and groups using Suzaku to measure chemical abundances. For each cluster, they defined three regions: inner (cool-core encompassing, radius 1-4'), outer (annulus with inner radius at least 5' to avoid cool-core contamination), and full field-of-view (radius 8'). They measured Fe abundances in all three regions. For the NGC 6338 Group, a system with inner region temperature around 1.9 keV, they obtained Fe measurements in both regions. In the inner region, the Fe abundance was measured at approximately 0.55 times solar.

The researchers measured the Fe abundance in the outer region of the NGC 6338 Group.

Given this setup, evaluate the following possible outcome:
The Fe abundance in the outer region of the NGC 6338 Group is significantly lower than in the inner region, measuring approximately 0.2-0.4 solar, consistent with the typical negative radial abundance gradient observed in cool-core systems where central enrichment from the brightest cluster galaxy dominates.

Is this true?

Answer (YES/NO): NO